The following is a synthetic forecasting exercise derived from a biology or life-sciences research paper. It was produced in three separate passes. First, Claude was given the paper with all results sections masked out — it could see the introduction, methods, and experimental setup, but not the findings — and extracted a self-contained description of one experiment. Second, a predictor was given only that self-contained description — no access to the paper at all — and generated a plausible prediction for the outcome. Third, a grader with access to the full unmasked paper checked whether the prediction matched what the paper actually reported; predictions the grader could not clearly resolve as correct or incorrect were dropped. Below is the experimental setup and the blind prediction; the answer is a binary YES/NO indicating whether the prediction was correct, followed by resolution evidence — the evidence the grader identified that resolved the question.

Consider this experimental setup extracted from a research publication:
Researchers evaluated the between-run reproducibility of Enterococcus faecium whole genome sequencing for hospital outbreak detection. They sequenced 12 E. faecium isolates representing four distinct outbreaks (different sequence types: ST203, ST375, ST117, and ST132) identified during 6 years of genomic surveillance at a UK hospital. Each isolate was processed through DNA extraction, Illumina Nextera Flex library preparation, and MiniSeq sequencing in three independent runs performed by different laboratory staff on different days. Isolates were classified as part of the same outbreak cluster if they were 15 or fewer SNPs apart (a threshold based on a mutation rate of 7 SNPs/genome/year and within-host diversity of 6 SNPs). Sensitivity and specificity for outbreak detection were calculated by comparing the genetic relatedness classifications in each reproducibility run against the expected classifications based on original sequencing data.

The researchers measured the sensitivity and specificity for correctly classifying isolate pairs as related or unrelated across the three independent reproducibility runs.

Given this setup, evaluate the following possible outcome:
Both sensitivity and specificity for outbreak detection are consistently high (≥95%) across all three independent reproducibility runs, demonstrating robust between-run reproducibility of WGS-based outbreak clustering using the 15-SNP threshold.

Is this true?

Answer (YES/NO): YES